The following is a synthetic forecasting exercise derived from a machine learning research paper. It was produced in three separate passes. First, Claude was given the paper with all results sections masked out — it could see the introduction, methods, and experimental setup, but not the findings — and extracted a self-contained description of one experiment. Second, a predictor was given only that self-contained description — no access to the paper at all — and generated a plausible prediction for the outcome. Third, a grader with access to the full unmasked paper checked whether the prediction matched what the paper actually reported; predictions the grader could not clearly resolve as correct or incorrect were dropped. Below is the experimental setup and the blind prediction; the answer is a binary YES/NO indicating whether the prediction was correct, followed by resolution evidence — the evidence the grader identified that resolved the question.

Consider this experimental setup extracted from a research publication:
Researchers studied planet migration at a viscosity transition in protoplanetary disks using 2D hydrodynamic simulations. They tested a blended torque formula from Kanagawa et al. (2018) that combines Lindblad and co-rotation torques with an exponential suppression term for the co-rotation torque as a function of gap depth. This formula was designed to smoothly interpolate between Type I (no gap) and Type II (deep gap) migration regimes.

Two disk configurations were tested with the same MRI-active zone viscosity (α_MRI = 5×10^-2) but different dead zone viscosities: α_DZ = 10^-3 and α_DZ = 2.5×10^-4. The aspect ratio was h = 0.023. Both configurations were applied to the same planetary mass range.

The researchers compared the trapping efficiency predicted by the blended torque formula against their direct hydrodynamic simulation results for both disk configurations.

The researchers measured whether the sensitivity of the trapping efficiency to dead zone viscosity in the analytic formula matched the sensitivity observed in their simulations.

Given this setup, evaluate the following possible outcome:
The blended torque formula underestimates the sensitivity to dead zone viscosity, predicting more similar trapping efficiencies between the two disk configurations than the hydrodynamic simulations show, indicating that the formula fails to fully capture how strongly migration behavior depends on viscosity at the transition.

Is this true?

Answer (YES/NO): YES